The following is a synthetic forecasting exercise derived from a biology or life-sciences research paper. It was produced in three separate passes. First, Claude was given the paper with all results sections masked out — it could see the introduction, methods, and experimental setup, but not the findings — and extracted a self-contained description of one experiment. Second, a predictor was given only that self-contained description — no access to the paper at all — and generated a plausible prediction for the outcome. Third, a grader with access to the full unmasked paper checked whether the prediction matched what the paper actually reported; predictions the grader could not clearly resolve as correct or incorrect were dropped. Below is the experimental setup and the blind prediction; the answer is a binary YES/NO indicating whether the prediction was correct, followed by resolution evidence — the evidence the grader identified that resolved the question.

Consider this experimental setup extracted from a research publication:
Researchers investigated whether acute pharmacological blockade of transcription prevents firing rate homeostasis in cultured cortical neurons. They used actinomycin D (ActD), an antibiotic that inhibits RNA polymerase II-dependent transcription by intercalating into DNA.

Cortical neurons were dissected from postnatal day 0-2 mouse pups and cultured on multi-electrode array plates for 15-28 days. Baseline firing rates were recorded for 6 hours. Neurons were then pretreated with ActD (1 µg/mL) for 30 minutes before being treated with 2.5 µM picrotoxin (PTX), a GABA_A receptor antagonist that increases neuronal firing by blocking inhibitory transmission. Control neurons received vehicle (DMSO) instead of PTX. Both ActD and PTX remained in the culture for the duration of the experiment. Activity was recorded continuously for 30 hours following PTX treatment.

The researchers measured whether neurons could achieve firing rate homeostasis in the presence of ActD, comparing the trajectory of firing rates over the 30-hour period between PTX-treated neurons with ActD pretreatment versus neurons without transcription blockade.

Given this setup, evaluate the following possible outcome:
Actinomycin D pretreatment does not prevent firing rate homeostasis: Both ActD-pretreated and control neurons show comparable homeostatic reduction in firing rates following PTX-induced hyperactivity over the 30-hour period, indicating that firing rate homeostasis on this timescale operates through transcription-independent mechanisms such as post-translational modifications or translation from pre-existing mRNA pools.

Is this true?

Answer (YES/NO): YES